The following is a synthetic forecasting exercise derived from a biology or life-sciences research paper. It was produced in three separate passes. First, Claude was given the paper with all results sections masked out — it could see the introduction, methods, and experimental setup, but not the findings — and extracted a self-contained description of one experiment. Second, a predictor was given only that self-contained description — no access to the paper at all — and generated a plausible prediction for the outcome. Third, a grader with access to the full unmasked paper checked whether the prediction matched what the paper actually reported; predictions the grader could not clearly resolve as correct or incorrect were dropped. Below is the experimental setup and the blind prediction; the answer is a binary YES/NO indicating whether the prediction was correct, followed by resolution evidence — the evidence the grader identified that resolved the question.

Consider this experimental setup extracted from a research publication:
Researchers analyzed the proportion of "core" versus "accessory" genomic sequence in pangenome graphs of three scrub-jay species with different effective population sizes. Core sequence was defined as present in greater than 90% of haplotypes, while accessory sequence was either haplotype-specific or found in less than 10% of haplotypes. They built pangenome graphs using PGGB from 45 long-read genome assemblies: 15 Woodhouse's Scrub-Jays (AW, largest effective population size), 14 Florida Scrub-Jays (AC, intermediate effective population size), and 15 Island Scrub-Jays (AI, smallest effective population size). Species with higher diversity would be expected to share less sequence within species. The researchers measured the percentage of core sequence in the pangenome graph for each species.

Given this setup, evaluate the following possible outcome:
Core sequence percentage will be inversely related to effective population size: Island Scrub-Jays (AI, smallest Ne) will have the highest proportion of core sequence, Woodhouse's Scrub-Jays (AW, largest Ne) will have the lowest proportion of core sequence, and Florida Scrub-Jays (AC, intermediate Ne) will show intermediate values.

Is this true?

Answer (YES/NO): YES